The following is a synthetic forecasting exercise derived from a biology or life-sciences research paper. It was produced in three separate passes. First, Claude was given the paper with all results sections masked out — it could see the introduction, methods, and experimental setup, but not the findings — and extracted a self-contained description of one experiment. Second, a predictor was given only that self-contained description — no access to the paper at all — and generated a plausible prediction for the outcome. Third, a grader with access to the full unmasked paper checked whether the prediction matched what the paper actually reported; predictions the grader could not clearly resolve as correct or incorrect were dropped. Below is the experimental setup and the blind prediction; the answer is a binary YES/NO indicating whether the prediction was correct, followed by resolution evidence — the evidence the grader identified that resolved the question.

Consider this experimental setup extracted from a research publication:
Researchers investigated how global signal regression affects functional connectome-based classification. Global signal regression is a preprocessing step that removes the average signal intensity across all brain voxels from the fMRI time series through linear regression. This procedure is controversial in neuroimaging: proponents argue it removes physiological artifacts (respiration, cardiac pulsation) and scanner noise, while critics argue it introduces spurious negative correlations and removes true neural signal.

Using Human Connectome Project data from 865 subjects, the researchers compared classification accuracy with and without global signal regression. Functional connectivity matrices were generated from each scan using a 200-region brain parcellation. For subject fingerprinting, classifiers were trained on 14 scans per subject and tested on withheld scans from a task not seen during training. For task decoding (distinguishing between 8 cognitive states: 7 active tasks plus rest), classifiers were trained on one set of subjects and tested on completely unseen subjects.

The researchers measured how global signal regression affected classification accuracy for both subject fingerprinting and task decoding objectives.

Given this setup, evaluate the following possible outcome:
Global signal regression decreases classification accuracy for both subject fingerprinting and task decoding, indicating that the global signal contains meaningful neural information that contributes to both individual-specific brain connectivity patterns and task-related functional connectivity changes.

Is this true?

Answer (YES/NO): NO